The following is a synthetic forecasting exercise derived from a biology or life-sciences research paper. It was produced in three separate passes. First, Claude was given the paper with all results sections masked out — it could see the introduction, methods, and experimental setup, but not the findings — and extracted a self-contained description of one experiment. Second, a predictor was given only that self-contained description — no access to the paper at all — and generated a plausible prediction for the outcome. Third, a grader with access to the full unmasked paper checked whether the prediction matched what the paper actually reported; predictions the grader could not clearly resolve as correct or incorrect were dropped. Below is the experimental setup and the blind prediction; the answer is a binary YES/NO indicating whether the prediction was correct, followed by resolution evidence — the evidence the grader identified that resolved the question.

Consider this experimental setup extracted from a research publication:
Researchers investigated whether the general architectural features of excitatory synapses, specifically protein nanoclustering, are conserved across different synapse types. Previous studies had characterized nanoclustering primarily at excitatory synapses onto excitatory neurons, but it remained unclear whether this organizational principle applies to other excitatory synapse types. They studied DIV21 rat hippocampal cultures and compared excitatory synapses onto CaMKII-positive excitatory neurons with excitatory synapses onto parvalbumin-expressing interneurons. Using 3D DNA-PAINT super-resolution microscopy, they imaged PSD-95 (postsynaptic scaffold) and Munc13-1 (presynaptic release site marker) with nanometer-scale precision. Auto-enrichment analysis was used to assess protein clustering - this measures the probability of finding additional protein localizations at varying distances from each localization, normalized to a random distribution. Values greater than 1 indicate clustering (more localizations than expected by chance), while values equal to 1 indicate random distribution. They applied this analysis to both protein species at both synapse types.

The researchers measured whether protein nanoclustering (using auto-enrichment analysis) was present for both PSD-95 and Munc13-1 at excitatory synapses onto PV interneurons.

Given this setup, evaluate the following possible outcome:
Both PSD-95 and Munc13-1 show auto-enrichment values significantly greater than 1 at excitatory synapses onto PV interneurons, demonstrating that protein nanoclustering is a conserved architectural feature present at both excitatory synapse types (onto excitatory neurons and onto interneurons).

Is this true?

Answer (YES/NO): YES